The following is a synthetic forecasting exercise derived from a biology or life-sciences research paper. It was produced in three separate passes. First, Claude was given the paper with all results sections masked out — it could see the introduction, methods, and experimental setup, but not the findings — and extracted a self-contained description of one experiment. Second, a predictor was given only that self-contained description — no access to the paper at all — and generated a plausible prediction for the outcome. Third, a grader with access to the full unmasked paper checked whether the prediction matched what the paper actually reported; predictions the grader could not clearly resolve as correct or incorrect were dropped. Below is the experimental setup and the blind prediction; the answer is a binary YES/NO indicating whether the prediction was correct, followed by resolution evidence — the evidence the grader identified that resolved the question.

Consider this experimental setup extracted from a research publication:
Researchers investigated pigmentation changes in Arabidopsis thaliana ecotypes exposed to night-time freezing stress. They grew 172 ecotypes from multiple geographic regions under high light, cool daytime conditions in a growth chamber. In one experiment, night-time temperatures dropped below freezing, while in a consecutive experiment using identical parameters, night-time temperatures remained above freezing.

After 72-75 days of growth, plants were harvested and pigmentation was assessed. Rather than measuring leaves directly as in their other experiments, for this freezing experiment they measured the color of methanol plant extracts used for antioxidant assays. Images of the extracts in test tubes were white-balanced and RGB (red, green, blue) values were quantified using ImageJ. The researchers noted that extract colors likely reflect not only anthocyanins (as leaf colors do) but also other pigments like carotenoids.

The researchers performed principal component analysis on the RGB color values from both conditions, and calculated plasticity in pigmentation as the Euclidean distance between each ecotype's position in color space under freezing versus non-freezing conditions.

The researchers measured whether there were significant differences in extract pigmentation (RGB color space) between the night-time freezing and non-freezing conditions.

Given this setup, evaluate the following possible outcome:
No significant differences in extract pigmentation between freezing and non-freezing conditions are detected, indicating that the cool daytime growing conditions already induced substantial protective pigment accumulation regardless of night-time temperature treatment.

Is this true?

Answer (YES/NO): NO